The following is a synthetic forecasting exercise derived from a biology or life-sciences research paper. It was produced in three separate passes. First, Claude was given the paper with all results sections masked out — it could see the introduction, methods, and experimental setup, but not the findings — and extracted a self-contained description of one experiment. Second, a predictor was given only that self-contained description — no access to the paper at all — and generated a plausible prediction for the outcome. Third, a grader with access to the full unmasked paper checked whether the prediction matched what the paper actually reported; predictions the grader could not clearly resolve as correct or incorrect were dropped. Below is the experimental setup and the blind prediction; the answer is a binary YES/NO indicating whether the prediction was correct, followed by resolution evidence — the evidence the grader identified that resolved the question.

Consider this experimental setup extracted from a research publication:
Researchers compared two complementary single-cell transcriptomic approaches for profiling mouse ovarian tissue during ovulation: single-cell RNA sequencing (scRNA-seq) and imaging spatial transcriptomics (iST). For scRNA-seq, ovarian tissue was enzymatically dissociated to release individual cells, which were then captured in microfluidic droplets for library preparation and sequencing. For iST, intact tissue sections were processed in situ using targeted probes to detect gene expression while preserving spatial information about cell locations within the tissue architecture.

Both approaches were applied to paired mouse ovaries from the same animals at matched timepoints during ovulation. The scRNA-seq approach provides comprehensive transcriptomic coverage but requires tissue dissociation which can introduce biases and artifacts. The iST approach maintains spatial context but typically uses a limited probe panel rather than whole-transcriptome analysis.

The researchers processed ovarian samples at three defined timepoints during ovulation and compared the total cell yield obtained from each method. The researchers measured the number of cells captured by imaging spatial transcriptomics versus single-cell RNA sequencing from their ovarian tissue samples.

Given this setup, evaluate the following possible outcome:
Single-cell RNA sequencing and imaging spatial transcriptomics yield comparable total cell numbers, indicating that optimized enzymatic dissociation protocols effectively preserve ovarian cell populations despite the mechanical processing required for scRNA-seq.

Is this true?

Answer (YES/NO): NO